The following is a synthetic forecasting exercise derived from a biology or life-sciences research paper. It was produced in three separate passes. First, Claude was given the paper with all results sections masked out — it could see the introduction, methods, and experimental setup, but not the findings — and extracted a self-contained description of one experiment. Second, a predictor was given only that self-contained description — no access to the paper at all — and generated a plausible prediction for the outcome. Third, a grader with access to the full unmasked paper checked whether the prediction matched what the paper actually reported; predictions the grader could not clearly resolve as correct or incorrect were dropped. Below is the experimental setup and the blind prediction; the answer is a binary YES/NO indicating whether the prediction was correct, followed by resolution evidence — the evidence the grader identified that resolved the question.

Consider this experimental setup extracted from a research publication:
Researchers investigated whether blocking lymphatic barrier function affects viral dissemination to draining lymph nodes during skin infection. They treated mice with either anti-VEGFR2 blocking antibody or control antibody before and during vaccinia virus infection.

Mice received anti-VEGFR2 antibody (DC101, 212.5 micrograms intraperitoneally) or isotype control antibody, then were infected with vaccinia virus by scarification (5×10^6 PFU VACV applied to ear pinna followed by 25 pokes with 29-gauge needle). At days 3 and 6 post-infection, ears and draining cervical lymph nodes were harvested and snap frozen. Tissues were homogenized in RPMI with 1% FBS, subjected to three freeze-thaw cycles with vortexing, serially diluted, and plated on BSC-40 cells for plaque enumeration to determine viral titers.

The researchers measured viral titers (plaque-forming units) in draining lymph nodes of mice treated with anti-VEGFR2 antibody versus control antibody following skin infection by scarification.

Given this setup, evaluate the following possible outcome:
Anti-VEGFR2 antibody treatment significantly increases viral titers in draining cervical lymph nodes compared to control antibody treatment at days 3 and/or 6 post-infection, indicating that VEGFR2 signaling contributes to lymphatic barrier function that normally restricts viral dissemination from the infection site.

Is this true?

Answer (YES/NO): YES